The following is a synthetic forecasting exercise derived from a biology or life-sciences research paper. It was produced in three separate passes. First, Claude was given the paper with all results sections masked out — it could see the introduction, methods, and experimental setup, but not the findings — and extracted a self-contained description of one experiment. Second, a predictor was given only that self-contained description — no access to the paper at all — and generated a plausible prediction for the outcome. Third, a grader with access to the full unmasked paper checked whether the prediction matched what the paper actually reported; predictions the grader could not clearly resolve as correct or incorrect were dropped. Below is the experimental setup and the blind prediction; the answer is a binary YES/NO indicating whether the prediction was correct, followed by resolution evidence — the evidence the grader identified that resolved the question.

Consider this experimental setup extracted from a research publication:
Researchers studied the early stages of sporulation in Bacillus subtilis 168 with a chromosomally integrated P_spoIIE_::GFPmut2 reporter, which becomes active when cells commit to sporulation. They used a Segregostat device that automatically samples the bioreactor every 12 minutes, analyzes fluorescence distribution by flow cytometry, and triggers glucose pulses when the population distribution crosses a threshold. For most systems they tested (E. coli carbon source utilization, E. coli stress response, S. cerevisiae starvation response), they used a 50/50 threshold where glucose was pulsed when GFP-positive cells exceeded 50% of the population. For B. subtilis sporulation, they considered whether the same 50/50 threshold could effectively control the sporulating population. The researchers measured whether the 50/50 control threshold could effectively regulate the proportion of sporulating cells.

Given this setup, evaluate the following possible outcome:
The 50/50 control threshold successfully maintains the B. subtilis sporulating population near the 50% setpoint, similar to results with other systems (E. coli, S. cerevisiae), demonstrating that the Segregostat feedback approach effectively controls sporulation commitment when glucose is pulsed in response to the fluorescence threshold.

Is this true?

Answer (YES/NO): NO